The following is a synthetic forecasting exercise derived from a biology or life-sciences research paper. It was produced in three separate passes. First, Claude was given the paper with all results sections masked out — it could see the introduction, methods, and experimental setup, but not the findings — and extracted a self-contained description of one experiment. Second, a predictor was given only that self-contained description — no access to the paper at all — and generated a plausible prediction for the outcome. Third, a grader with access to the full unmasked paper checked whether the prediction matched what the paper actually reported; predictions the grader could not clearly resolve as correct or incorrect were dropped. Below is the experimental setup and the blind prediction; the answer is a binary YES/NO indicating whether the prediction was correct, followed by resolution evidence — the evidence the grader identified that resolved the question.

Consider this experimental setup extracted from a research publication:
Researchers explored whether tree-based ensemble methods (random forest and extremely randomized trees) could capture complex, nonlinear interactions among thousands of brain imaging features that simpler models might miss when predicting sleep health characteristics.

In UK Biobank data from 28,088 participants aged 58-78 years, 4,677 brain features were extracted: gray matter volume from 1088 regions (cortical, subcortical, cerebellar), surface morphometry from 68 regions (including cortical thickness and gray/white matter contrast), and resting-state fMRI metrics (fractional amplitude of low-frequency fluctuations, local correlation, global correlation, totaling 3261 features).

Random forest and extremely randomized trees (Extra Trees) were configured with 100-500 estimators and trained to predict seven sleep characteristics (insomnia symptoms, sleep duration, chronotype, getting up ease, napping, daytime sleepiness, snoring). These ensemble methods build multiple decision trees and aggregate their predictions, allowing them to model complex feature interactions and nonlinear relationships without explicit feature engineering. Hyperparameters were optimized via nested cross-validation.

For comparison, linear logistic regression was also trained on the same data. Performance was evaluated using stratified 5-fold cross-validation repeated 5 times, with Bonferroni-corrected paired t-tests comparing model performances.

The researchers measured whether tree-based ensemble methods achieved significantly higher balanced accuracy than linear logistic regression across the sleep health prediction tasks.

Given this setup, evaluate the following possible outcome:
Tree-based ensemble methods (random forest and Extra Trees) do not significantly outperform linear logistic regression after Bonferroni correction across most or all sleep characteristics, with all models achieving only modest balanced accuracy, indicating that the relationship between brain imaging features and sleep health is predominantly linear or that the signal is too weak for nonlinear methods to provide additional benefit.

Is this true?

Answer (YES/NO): YES